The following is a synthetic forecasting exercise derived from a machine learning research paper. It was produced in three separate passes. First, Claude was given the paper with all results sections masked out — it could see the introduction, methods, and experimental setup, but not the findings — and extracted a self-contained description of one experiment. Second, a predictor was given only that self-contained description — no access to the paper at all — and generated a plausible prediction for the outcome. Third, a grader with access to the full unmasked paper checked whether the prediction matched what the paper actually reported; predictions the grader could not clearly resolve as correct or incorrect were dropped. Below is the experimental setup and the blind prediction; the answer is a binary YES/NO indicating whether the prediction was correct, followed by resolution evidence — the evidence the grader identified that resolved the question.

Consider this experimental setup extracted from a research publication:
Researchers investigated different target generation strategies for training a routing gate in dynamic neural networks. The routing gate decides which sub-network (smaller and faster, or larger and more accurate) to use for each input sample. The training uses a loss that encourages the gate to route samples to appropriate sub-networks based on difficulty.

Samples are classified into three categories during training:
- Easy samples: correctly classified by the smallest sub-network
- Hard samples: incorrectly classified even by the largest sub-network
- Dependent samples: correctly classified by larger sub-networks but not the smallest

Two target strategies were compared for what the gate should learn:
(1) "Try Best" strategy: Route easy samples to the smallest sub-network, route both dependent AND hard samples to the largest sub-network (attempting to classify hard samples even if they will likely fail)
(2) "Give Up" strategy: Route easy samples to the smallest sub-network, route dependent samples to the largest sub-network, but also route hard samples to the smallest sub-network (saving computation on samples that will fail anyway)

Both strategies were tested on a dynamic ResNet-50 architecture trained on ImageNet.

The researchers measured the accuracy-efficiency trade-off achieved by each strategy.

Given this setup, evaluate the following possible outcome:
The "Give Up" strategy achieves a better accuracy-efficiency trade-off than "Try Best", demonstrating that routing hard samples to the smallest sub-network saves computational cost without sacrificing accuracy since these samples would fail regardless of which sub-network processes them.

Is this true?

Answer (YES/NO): NO